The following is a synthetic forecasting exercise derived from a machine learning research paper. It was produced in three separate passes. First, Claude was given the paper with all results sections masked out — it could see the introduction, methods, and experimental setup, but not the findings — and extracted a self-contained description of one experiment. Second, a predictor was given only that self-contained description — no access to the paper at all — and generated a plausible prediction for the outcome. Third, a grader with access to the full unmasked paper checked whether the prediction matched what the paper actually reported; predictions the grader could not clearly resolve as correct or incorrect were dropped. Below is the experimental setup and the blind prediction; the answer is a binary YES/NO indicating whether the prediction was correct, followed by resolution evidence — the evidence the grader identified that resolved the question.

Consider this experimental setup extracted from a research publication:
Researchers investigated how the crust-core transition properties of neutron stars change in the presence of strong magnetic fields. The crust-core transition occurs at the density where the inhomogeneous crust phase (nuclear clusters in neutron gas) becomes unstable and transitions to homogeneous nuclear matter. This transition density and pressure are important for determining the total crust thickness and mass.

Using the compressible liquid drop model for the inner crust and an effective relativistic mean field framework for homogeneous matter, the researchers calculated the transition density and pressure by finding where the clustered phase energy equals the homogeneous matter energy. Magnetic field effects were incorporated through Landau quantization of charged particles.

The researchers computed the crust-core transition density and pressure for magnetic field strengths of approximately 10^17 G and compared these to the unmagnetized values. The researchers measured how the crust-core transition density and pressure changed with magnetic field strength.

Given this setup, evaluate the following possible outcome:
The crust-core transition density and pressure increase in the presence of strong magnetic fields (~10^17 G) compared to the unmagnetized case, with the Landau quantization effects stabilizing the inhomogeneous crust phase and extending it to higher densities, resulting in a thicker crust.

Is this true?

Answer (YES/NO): NO